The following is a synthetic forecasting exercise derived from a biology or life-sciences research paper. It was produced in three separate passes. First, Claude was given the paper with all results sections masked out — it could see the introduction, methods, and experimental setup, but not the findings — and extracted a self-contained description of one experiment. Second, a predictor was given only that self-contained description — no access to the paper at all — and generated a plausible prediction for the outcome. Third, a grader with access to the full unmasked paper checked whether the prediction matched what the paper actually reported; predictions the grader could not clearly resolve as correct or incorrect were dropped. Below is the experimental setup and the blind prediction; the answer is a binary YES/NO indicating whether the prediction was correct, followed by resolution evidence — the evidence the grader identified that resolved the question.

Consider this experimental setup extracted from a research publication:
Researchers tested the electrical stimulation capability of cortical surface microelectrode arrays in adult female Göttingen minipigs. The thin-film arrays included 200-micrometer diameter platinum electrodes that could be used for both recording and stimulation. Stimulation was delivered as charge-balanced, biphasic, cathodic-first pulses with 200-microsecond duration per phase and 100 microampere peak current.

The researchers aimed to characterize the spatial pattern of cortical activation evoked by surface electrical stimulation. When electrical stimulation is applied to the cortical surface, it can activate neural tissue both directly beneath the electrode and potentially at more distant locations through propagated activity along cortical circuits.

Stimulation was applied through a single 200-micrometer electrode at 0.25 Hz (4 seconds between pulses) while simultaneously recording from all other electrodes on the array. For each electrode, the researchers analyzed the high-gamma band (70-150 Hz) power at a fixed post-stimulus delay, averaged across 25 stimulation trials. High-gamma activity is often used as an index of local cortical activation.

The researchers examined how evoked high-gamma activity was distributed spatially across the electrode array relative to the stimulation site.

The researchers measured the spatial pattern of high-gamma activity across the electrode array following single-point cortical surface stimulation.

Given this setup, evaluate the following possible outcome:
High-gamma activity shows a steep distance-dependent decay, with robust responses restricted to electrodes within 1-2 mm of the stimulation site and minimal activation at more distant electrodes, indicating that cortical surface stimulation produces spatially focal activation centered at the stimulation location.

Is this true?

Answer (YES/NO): NO